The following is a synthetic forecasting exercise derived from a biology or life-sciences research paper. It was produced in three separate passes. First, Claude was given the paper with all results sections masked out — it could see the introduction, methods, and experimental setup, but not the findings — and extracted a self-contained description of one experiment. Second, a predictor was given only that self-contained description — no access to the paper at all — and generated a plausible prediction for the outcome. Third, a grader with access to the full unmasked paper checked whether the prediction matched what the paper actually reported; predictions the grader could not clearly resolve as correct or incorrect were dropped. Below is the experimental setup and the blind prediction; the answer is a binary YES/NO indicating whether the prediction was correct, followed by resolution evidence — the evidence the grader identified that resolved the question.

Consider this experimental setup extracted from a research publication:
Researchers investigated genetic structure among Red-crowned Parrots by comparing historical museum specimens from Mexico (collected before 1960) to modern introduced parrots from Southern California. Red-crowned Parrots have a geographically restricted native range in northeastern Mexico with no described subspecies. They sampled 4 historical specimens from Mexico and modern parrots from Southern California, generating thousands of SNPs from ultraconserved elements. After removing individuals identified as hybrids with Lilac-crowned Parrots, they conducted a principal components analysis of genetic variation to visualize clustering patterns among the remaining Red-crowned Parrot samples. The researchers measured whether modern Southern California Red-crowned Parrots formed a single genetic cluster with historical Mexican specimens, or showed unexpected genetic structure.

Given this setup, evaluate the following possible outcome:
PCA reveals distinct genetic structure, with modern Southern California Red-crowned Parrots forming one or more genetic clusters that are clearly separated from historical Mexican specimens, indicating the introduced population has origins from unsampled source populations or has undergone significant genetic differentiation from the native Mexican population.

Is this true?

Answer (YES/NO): YES